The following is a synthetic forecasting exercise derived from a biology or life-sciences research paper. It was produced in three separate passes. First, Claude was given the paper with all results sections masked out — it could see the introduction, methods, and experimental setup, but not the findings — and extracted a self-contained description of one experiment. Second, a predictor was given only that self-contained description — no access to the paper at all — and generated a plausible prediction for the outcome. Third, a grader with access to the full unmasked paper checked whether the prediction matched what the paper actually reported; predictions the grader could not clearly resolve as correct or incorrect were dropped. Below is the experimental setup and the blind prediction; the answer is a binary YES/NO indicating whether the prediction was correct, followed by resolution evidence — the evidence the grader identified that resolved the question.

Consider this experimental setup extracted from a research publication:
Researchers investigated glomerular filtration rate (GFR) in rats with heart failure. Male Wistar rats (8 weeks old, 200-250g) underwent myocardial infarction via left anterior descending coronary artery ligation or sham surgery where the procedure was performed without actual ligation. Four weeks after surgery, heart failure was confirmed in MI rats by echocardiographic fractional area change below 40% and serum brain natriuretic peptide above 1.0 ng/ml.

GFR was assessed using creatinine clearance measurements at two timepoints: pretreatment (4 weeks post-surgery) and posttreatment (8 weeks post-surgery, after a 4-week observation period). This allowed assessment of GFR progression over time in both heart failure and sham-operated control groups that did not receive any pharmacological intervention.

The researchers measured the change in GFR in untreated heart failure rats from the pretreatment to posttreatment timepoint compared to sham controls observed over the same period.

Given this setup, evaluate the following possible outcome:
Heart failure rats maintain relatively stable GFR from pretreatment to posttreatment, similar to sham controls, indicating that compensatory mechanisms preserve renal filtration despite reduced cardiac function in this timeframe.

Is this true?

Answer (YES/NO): NO